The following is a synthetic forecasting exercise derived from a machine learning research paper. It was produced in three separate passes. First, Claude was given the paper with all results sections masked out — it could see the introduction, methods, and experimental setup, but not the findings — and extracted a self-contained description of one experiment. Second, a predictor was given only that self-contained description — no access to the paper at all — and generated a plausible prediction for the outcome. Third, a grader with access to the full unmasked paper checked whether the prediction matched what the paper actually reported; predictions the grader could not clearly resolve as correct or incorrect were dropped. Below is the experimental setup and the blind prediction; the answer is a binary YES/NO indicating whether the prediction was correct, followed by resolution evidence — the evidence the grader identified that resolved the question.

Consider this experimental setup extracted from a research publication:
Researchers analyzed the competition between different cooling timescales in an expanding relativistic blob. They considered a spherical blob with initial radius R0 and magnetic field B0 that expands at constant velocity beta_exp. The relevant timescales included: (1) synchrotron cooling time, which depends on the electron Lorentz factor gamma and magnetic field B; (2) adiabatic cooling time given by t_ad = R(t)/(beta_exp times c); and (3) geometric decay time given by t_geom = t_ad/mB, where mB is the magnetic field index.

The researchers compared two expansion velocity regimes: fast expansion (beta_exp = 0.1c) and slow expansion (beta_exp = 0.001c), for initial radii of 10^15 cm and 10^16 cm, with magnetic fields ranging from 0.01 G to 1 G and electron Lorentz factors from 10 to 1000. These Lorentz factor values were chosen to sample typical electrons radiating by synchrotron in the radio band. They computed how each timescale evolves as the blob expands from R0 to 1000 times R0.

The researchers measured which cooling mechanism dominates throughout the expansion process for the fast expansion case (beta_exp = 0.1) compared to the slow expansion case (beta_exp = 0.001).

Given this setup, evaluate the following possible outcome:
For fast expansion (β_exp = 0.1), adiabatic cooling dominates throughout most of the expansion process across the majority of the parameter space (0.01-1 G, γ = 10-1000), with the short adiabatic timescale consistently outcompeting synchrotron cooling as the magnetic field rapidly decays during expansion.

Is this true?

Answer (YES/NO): YES